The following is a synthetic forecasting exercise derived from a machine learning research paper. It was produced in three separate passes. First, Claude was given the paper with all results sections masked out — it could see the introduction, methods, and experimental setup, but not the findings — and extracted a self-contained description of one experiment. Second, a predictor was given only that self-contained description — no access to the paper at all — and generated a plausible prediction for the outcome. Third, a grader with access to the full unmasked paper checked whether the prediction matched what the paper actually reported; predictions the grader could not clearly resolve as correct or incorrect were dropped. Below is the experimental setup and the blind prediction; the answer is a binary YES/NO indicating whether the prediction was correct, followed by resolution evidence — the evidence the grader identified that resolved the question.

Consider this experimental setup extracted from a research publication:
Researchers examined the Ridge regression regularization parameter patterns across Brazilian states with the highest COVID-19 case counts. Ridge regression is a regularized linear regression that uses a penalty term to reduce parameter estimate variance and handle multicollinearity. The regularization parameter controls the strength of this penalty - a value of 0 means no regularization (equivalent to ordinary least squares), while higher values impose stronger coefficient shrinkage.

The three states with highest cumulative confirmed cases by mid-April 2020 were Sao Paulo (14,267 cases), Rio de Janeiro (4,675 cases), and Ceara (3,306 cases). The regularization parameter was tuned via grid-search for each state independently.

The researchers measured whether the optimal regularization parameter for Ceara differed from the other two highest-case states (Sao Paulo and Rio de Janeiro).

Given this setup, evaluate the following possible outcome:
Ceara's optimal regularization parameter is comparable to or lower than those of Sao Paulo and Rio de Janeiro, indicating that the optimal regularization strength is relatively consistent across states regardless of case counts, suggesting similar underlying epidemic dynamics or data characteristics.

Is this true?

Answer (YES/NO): YES